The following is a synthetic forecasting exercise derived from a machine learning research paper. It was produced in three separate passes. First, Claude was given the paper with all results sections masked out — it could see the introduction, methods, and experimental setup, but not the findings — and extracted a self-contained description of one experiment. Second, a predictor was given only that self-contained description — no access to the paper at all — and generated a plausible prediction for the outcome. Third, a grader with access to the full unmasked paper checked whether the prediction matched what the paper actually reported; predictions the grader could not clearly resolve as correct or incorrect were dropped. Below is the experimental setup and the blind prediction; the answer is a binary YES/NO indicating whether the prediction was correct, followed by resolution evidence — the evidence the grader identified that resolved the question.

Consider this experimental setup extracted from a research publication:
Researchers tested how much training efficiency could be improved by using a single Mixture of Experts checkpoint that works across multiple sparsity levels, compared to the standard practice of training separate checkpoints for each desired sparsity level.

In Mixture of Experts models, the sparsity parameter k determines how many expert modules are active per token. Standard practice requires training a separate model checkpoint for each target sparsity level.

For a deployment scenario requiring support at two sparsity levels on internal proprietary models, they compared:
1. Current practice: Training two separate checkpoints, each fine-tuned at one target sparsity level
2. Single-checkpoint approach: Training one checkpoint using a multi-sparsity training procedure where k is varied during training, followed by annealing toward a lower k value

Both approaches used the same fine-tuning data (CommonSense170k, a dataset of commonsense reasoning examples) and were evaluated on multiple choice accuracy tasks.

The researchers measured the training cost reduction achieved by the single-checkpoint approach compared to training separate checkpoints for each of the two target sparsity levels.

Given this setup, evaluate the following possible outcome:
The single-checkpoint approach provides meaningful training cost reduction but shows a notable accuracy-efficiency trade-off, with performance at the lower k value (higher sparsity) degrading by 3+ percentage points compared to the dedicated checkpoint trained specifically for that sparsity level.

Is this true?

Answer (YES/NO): NO